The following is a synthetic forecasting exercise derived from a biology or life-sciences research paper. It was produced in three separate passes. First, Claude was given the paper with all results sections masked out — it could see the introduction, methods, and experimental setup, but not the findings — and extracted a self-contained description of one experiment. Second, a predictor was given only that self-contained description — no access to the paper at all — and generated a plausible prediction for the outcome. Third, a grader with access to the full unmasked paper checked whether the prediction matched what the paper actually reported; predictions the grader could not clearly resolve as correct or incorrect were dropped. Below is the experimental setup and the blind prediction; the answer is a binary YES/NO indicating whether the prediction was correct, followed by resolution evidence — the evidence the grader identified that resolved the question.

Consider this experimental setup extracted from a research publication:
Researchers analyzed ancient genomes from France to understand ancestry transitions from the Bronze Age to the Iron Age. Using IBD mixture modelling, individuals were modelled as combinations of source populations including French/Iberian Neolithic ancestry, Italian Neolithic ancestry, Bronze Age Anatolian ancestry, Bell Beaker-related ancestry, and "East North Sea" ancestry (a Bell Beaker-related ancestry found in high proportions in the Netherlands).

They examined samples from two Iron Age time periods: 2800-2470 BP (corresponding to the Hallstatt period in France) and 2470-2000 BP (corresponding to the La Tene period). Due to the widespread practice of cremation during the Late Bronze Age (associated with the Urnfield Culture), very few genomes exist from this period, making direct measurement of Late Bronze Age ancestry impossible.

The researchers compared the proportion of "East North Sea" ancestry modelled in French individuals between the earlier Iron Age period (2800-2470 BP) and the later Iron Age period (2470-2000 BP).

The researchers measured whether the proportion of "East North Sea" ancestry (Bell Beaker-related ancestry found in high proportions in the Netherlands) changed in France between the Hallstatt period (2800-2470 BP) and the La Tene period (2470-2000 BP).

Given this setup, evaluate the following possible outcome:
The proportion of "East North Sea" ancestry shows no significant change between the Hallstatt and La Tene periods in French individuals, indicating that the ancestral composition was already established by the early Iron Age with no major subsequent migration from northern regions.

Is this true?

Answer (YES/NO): NO